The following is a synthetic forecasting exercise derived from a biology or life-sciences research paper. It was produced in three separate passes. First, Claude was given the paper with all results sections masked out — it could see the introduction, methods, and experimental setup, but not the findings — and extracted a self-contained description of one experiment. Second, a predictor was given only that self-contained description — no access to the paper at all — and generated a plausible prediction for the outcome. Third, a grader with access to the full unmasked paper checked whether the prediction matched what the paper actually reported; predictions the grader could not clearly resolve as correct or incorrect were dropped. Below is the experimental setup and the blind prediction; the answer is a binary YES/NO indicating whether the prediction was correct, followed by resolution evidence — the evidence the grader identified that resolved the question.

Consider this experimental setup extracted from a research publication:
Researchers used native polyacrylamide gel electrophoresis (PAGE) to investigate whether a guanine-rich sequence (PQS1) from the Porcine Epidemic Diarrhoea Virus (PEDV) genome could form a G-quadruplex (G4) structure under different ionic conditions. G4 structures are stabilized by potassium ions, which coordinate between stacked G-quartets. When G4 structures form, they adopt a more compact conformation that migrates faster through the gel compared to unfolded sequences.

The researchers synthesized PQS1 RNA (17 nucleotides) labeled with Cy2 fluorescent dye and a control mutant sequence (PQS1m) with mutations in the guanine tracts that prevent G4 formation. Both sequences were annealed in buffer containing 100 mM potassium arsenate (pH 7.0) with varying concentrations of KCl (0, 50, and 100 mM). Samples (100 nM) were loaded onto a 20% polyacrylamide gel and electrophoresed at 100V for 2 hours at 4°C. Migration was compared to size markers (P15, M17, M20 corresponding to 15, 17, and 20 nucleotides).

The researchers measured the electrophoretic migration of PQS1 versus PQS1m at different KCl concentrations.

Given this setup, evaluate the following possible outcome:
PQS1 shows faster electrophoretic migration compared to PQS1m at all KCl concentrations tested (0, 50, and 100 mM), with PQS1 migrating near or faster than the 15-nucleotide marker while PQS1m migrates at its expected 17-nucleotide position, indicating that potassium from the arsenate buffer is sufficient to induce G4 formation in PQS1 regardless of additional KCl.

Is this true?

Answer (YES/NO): NO